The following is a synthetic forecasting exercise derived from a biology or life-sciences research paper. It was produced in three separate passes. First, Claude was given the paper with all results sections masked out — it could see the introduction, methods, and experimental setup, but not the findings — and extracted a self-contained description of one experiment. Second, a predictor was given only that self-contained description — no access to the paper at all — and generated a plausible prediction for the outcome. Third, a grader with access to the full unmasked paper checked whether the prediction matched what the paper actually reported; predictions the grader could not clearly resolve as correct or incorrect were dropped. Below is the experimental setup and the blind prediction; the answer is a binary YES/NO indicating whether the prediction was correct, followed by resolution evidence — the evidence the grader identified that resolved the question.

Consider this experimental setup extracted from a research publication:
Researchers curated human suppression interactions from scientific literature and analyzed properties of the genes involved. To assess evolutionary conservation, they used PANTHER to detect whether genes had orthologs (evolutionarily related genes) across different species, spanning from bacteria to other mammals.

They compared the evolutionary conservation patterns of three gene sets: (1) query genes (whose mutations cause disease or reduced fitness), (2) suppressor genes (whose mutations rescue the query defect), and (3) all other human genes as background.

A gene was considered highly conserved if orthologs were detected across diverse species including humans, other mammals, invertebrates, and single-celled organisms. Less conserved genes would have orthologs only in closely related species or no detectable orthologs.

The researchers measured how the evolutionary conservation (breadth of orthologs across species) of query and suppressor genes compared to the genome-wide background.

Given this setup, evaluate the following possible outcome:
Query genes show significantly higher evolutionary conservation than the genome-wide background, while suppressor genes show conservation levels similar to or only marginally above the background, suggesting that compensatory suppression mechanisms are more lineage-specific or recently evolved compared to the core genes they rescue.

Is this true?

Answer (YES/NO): NO